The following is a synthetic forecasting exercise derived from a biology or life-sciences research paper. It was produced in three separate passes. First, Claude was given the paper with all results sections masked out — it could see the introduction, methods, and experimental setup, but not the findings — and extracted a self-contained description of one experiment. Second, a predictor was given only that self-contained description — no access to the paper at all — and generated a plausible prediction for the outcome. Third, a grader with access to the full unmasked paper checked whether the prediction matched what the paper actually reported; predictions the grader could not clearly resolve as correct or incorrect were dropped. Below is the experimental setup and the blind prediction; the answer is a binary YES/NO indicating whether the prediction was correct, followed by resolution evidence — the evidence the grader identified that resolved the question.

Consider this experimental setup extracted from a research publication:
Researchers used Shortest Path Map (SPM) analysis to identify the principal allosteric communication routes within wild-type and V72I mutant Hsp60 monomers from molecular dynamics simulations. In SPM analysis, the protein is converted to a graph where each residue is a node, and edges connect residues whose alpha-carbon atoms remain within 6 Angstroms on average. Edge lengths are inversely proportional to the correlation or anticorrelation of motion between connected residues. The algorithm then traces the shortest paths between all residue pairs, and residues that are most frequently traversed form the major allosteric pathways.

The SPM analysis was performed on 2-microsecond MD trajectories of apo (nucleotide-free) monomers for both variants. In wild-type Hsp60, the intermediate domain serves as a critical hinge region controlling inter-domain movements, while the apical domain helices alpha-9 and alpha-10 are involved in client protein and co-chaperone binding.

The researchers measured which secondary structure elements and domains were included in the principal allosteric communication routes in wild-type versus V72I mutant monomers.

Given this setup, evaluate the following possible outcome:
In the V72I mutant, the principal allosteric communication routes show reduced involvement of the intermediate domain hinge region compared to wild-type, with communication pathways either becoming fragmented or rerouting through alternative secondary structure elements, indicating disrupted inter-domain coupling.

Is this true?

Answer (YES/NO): YES